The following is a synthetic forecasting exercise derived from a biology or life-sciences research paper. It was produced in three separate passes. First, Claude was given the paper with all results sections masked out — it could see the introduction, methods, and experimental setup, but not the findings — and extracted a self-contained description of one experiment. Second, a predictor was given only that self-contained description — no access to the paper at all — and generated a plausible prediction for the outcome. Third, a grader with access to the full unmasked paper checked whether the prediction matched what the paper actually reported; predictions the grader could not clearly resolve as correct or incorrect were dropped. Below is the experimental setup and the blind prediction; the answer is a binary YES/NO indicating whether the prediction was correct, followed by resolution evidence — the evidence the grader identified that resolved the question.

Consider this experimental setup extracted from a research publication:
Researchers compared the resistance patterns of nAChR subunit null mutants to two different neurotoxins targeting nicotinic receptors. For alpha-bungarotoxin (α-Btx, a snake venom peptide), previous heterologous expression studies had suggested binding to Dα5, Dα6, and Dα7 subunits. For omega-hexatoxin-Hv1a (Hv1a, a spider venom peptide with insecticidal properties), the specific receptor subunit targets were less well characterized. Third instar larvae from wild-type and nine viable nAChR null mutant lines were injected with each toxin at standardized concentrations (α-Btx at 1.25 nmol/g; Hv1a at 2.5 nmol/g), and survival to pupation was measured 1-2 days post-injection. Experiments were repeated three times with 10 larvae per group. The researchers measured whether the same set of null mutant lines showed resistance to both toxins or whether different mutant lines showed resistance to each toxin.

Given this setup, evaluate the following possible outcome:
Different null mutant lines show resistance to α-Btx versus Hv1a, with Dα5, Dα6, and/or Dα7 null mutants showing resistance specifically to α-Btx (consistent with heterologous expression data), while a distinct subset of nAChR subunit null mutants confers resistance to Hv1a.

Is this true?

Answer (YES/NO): YES